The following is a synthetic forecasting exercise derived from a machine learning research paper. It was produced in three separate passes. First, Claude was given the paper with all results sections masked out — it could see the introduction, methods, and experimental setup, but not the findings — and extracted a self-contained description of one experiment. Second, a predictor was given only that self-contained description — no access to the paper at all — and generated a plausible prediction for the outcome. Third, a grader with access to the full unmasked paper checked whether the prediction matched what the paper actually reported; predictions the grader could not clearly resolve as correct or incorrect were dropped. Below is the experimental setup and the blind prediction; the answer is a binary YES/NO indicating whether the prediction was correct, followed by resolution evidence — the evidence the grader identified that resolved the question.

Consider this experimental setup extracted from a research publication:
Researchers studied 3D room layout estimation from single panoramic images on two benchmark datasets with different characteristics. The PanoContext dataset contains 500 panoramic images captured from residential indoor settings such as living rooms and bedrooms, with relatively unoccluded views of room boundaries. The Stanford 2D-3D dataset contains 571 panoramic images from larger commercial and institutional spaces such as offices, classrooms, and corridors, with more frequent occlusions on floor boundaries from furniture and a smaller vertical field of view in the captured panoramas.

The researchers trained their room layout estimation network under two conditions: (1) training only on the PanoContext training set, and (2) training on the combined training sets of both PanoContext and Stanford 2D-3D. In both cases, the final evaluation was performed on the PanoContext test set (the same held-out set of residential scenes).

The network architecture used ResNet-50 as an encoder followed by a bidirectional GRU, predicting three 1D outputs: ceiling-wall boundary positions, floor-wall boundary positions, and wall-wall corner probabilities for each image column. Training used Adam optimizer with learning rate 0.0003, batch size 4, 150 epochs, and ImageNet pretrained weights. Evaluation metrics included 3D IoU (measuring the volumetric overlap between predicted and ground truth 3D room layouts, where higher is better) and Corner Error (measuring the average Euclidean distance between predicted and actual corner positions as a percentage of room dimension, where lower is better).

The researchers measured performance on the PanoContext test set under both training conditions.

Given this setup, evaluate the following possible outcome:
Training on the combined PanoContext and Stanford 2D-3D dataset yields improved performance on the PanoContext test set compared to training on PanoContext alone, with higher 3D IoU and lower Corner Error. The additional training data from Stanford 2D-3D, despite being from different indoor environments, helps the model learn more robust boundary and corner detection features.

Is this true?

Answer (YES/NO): YES